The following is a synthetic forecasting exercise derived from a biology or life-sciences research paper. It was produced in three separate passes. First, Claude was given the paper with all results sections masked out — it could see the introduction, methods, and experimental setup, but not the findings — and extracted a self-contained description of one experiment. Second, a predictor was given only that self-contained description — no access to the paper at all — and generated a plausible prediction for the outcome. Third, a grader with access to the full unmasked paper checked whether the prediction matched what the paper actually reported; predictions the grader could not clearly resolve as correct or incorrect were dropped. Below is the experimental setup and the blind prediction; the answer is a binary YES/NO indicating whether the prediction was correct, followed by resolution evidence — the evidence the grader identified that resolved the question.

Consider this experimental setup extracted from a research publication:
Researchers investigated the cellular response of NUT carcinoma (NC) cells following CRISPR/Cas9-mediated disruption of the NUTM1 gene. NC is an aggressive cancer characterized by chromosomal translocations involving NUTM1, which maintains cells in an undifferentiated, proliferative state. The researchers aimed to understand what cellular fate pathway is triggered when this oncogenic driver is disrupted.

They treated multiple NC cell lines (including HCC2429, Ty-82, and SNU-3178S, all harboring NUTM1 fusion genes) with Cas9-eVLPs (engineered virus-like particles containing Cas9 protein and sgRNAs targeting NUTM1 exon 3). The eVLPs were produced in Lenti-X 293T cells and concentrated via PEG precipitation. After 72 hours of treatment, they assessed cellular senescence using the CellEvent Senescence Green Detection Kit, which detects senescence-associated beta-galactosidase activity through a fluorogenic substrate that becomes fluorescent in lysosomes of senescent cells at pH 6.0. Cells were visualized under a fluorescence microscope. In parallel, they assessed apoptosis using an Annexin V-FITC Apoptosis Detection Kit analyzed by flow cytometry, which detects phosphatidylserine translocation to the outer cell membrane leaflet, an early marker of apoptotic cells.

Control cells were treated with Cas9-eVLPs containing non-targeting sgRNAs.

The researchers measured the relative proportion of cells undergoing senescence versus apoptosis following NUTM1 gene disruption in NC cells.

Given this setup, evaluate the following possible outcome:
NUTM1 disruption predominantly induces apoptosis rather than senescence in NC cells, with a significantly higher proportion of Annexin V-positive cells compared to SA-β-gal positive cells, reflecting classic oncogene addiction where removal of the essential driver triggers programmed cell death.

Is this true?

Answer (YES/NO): NO